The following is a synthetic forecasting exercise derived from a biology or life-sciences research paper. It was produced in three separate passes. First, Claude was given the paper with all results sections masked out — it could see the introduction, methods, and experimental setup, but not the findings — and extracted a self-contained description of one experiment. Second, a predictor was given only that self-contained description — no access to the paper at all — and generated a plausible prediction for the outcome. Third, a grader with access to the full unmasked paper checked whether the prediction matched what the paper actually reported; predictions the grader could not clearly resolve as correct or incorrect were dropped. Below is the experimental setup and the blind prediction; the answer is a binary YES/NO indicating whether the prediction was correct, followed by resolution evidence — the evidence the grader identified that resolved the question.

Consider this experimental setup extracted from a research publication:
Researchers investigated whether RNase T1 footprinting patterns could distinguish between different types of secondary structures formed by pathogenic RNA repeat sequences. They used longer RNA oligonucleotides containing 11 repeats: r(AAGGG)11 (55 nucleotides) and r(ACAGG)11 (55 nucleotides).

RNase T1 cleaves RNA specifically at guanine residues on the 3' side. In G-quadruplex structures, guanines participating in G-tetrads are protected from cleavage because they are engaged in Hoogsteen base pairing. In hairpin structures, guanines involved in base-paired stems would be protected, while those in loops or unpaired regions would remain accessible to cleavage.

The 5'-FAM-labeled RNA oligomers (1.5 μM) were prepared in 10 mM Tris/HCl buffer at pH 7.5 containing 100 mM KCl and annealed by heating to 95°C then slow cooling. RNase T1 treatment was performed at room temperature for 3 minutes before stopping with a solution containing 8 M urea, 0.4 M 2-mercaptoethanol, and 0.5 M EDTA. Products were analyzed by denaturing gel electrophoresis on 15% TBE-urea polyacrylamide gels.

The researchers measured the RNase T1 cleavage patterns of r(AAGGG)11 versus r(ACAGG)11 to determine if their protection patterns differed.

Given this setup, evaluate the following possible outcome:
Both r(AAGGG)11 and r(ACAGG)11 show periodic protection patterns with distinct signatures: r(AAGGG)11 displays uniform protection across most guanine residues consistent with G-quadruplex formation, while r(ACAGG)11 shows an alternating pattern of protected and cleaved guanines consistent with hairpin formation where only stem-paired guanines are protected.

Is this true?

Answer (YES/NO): NO